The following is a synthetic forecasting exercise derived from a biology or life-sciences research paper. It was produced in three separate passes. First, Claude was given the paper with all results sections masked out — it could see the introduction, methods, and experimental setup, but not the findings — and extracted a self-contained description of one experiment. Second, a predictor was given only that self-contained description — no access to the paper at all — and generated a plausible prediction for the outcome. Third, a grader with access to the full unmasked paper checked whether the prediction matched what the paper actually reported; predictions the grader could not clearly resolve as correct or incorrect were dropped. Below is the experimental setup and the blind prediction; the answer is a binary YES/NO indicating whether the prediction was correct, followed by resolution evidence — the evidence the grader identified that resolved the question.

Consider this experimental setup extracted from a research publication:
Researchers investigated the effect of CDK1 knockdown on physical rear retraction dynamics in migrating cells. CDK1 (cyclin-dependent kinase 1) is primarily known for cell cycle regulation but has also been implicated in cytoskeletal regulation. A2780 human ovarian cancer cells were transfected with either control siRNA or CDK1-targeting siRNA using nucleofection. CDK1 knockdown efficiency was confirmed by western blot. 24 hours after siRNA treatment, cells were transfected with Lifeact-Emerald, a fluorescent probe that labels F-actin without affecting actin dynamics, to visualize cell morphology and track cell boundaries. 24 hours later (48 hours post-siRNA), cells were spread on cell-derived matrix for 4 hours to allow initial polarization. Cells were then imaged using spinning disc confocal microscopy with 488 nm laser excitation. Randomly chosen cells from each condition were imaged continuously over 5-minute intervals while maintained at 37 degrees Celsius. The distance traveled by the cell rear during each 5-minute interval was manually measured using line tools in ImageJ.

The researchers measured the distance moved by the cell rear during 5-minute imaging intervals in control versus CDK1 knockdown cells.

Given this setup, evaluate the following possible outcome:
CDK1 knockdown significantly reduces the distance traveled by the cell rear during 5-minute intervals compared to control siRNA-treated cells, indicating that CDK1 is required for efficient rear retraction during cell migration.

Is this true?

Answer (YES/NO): YES